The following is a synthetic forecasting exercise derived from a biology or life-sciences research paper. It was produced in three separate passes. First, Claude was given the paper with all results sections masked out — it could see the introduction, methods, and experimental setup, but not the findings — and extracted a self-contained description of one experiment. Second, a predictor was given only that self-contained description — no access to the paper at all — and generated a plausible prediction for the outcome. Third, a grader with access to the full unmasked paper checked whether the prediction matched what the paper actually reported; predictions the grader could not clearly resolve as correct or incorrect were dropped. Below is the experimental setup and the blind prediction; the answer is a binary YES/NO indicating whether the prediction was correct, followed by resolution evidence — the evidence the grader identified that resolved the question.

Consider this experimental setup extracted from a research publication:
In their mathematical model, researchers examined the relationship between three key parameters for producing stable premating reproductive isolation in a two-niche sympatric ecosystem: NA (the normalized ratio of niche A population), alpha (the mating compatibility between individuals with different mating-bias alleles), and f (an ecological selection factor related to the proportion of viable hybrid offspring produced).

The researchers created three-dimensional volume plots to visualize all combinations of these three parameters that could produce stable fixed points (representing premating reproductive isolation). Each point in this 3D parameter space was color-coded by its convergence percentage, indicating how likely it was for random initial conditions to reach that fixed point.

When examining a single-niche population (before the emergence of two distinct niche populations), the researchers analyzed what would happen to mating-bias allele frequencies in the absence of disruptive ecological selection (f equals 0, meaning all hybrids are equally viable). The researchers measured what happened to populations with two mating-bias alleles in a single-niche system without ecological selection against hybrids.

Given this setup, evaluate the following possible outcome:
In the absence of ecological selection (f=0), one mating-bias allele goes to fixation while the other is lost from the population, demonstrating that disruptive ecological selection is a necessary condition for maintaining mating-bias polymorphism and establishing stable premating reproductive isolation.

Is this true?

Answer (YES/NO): YES